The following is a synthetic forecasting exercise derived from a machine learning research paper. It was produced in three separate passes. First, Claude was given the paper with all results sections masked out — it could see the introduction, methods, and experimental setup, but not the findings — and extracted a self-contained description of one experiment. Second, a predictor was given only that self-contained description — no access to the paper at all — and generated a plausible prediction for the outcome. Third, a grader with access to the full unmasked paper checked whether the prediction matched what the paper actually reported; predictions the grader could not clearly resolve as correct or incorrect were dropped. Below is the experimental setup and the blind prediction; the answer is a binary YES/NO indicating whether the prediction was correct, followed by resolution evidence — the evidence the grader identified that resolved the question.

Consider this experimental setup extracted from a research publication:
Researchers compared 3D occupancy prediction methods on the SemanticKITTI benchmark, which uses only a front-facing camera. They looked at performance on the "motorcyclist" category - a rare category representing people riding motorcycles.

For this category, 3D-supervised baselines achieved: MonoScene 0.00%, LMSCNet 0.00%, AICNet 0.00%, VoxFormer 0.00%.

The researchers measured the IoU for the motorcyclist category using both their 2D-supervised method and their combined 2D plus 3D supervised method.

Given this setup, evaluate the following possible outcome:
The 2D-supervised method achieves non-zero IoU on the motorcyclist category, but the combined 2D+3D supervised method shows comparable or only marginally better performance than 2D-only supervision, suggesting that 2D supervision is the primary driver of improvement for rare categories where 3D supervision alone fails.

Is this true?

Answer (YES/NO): NO